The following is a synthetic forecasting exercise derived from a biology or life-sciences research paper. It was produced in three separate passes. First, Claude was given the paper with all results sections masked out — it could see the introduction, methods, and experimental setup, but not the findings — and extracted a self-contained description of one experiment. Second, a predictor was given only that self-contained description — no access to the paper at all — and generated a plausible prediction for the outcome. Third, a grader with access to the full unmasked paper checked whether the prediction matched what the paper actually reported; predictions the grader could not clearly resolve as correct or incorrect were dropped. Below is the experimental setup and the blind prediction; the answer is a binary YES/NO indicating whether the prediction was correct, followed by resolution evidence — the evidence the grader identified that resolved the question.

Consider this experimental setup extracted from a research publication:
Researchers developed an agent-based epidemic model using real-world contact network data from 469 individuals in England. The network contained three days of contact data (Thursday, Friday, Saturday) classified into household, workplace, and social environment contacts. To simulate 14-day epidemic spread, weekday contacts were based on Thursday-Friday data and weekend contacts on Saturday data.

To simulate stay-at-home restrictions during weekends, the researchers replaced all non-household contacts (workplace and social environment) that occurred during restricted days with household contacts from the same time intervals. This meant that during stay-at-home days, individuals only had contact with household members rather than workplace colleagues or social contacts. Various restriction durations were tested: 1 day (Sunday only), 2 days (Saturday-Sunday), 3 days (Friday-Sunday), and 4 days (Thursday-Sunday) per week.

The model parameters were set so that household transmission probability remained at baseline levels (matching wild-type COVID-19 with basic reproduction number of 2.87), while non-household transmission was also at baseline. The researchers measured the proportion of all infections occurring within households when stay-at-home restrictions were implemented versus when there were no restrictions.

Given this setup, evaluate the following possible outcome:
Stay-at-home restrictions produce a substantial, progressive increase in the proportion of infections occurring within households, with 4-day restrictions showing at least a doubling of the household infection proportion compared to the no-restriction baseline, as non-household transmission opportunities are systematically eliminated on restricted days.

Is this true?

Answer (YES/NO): NO